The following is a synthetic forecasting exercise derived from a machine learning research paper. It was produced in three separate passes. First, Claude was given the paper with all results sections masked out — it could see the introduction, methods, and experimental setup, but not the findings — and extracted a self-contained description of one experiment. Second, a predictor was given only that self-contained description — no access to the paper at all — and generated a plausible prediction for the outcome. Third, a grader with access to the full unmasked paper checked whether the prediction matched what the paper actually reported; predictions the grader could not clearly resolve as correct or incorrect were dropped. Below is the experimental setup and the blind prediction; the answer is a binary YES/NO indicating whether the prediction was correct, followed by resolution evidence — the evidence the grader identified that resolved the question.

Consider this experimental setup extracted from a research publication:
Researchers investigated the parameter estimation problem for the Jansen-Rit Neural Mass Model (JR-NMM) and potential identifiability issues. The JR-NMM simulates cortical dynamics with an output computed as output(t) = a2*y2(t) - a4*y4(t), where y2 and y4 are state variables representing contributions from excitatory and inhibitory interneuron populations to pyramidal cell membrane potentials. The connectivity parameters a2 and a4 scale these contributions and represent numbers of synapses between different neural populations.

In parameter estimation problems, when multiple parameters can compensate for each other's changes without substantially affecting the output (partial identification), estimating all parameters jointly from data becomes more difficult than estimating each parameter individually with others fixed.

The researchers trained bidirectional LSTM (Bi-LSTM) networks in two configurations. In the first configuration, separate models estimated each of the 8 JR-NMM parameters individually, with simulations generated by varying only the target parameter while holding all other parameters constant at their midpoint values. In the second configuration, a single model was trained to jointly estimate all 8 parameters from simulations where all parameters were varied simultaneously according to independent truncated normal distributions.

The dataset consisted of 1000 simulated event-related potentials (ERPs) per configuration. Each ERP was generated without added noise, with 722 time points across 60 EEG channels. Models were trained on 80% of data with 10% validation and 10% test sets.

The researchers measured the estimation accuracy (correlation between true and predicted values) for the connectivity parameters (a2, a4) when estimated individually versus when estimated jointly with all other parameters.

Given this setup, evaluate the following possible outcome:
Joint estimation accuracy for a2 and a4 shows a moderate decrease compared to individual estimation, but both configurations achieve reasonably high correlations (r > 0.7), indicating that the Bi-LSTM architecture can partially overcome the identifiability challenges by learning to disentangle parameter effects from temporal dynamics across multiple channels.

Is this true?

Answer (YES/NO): NO